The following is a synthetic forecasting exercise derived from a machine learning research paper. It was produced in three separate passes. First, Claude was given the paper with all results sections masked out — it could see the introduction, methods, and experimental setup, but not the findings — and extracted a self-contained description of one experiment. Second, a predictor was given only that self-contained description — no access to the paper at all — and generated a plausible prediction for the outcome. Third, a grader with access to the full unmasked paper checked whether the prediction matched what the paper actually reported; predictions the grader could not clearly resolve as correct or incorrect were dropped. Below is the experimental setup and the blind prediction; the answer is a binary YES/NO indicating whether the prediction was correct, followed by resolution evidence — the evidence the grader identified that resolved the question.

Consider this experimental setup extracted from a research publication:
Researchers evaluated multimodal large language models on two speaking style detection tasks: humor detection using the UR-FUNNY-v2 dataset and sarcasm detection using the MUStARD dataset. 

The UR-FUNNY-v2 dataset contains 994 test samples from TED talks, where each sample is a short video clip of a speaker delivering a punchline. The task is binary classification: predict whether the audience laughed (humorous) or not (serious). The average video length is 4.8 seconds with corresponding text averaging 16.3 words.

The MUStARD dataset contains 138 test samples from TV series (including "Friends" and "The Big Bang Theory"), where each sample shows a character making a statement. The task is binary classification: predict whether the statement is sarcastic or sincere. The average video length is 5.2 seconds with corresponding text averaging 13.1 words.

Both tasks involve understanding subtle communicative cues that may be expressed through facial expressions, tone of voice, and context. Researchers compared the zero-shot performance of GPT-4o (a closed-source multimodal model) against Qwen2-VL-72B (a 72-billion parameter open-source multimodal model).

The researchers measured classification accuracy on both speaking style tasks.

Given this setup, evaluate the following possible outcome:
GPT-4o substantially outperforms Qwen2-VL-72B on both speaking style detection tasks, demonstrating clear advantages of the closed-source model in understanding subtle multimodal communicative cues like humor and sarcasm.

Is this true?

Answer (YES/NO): NO